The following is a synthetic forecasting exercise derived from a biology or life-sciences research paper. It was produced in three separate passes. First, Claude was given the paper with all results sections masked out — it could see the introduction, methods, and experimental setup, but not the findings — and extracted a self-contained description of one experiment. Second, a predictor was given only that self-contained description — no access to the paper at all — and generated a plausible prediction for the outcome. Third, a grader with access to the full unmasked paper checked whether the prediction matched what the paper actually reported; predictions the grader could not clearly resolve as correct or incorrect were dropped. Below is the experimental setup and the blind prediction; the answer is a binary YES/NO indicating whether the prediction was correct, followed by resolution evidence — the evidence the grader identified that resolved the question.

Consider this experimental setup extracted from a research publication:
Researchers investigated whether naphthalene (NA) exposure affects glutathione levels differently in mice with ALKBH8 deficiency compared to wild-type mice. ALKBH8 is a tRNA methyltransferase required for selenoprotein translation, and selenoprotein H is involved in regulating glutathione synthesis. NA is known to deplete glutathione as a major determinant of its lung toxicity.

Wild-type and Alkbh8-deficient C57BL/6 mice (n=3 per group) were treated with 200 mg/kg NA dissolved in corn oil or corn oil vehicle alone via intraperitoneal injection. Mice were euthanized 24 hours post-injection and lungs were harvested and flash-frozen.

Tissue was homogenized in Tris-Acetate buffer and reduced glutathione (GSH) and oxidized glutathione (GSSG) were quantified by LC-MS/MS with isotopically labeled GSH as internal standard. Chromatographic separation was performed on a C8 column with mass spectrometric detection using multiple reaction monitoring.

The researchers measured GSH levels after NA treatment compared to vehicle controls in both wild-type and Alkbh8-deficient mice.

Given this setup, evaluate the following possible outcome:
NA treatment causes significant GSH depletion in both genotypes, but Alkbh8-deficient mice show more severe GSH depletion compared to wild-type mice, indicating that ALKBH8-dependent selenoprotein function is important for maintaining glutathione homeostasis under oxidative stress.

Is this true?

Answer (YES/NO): YES